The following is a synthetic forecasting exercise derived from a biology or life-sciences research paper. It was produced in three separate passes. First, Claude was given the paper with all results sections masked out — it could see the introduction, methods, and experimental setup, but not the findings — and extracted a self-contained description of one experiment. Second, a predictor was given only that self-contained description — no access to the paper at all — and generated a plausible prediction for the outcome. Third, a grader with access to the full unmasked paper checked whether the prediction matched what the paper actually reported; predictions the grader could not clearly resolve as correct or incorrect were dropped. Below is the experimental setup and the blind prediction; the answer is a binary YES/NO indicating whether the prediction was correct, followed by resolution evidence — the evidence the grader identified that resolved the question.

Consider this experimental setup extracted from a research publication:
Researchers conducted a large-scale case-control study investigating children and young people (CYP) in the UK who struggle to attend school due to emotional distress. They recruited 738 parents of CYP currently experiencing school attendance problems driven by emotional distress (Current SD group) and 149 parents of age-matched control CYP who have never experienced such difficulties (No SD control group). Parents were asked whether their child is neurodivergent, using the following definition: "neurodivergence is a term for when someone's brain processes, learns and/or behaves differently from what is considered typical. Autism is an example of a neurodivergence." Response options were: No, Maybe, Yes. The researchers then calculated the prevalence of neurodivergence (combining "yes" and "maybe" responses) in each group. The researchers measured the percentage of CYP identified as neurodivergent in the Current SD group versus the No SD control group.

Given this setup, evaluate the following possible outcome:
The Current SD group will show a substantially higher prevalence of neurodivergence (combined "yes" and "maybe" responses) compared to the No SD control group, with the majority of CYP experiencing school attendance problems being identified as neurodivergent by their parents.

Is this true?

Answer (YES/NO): YES